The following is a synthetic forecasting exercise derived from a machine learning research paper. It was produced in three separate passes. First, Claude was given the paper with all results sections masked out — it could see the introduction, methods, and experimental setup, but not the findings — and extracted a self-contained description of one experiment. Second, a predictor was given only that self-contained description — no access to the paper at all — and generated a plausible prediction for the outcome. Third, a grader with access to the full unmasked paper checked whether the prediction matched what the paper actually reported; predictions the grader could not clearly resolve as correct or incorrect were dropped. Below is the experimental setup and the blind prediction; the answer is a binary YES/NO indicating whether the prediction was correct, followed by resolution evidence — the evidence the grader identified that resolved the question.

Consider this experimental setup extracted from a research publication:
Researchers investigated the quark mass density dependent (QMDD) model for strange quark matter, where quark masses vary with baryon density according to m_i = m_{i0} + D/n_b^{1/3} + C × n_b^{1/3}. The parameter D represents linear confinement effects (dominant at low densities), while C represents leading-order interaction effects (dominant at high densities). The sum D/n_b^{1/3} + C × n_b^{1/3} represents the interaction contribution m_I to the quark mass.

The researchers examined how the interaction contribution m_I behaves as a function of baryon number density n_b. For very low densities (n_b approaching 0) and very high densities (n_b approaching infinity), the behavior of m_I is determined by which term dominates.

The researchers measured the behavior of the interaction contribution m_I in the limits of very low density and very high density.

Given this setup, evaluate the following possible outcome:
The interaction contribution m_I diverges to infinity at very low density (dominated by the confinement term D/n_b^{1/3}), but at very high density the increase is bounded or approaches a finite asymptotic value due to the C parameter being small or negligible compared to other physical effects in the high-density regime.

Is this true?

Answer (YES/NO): NO